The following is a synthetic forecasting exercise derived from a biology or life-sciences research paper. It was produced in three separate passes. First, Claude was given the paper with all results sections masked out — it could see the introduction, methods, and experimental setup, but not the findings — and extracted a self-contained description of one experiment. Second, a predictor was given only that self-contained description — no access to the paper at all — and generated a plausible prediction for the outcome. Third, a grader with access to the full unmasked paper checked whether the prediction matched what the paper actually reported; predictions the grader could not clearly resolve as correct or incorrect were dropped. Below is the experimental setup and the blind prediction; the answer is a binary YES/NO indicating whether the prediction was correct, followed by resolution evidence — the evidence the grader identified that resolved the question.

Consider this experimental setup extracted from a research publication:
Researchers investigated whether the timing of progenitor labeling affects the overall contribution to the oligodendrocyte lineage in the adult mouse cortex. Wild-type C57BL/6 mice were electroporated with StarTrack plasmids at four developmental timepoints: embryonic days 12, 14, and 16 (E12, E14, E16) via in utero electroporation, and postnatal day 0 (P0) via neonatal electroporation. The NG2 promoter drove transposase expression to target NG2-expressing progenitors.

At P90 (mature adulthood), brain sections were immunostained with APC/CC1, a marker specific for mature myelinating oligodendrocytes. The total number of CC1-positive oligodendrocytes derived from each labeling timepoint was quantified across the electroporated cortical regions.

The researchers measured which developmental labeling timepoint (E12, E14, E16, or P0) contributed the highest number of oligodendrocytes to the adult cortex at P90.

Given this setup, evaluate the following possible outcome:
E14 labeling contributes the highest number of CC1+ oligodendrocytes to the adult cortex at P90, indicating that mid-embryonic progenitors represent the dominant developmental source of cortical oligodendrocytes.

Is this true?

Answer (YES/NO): NO